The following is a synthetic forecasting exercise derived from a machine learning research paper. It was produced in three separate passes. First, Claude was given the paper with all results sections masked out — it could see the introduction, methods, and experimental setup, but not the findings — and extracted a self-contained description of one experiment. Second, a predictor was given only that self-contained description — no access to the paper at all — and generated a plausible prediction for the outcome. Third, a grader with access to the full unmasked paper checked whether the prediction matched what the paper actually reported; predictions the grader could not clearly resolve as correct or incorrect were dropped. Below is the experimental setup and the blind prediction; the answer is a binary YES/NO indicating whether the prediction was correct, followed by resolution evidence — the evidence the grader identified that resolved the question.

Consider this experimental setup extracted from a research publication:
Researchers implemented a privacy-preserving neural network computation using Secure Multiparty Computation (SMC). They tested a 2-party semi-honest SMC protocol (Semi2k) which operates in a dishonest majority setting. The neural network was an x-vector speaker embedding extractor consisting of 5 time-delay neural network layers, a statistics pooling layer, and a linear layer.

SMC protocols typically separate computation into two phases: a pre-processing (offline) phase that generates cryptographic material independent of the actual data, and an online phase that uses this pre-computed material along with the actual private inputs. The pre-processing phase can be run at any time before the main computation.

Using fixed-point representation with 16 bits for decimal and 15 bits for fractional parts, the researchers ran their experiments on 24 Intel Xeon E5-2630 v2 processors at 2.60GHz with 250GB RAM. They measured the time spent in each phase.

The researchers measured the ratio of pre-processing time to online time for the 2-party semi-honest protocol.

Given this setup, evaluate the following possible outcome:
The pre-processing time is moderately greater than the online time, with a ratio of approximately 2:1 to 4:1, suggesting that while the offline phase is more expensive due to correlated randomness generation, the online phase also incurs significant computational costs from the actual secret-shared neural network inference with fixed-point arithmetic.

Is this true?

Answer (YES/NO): NO